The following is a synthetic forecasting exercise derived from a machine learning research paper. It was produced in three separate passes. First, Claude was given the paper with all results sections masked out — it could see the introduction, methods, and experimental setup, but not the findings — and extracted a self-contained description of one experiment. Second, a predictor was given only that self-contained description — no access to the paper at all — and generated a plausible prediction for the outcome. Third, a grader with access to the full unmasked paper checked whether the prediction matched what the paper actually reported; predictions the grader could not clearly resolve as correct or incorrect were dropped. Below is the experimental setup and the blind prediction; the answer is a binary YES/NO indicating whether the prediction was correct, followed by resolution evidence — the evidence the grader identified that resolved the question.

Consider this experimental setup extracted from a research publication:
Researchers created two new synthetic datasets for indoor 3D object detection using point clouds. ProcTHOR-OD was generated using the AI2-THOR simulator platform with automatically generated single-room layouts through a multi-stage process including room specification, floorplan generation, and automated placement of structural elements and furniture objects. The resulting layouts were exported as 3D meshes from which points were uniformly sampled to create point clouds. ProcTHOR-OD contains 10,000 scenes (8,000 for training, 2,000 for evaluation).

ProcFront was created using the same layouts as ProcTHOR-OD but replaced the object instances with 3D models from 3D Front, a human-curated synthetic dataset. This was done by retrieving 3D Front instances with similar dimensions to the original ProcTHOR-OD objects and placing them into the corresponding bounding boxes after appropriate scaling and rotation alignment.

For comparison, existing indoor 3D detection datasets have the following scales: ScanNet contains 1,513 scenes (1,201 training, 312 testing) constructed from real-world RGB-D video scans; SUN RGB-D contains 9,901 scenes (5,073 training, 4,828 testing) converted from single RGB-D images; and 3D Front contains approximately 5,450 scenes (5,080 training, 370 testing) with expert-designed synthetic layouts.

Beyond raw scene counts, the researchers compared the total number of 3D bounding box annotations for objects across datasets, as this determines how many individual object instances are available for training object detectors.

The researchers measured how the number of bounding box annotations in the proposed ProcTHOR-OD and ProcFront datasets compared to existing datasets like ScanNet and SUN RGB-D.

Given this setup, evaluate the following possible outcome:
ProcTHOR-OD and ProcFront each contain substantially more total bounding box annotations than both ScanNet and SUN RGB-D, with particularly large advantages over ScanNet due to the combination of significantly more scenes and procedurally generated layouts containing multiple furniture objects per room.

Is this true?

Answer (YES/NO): NO